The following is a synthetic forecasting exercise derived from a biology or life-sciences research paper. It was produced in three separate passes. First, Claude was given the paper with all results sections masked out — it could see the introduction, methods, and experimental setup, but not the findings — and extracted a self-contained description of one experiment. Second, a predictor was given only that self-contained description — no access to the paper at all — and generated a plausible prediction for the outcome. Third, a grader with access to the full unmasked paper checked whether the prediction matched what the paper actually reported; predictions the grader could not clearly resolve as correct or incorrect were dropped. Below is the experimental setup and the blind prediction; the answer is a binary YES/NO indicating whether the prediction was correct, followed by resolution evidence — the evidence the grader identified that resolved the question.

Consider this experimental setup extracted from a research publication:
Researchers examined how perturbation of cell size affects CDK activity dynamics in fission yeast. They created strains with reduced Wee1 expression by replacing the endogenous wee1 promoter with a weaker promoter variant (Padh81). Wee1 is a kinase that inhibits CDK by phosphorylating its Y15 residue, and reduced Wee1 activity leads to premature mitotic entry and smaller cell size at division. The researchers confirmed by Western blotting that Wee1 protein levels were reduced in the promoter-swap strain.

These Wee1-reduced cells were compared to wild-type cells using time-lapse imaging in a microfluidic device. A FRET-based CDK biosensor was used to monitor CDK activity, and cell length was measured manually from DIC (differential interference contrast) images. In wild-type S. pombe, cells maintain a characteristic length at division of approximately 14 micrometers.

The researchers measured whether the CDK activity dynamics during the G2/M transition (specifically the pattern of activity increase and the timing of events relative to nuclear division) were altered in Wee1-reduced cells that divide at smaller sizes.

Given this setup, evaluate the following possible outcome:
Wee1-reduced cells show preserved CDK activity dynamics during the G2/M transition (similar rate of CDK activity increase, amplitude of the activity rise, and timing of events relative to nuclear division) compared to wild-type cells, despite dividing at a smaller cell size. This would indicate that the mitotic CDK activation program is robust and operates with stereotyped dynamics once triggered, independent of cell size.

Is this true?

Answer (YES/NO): YES